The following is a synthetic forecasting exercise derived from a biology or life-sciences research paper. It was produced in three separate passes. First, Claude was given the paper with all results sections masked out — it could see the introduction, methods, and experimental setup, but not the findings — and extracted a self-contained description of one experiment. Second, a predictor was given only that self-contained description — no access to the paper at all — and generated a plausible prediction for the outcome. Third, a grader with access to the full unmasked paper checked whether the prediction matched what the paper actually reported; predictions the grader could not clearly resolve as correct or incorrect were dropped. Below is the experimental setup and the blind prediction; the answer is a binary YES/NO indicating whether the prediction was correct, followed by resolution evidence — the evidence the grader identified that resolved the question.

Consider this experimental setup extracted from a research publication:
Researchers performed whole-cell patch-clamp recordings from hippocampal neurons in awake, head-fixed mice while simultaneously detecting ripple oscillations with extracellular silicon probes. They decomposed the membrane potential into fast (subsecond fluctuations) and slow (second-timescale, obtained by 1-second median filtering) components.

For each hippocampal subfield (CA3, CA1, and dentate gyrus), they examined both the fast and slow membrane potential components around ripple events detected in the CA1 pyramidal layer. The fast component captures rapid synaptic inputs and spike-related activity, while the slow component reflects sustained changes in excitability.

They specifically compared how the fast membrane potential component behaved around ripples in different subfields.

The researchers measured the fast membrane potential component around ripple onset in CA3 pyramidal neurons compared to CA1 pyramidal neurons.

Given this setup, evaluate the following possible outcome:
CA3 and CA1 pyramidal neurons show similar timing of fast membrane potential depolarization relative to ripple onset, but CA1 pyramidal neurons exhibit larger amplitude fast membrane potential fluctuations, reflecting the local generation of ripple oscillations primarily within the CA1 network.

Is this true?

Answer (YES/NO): NO